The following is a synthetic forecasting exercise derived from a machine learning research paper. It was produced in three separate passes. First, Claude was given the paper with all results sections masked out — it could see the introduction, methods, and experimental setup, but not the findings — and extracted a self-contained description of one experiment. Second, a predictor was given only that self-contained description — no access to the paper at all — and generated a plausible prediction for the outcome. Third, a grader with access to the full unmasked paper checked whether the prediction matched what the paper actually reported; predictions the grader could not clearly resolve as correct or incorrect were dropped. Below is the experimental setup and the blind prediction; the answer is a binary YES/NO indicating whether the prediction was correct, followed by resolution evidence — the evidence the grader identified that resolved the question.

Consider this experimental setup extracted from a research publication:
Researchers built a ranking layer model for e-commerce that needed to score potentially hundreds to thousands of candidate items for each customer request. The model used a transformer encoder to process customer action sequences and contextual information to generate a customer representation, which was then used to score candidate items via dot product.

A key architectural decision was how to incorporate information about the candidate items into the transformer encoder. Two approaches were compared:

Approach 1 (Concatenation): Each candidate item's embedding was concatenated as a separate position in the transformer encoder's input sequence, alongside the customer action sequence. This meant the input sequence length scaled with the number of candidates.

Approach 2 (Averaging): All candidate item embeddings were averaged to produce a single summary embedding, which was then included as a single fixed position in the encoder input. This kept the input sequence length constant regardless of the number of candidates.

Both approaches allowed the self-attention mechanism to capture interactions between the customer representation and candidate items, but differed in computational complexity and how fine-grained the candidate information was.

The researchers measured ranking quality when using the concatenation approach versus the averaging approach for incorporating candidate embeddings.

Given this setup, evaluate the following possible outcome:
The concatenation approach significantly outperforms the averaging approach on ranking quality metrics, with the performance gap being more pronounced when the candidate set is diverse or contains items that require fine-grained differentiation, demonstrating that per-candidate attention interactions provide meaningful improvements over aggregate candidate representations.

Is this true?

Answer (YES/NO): NO